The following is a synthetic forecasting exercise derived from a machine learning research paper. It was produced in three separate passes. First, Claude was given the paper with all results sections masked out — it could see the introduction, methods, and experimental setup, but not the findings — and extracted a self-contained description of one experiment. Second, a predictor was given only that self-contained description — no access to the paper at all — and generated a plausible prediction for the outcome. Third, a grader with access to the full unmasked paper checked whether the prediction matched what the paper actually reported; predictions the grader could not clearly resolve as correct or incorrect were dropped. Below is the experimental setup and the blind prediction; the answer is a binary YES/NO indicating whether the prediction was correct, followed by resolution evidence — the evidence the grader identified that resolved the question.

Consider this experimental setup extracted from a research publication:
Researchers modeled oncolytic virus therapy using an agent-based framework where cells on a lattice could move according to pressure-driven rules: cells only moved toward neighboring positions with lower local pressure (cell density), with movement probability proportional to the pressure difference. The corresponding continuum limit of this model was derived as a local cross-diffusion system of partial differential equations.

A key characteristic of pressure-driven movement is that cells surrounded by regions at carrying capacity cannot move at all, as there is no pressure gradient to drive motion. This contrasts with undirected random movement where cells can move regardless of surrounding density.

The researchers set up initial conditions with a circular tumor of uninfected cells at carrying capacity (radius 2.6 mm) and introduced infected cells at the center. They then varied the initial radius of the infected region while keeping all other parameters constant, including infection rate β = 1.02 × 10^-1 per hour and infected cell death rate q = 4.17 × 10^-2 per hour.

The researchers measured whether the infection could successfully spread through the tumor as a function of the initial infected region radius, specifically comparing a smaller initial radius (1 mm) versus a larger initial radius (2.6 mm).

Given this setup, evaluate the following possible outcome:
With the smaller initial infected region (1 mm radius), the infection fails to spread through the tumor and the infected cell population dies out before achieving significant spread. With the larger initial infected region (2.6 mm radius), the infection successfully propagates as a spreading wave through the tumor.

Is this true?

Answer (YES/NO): NO